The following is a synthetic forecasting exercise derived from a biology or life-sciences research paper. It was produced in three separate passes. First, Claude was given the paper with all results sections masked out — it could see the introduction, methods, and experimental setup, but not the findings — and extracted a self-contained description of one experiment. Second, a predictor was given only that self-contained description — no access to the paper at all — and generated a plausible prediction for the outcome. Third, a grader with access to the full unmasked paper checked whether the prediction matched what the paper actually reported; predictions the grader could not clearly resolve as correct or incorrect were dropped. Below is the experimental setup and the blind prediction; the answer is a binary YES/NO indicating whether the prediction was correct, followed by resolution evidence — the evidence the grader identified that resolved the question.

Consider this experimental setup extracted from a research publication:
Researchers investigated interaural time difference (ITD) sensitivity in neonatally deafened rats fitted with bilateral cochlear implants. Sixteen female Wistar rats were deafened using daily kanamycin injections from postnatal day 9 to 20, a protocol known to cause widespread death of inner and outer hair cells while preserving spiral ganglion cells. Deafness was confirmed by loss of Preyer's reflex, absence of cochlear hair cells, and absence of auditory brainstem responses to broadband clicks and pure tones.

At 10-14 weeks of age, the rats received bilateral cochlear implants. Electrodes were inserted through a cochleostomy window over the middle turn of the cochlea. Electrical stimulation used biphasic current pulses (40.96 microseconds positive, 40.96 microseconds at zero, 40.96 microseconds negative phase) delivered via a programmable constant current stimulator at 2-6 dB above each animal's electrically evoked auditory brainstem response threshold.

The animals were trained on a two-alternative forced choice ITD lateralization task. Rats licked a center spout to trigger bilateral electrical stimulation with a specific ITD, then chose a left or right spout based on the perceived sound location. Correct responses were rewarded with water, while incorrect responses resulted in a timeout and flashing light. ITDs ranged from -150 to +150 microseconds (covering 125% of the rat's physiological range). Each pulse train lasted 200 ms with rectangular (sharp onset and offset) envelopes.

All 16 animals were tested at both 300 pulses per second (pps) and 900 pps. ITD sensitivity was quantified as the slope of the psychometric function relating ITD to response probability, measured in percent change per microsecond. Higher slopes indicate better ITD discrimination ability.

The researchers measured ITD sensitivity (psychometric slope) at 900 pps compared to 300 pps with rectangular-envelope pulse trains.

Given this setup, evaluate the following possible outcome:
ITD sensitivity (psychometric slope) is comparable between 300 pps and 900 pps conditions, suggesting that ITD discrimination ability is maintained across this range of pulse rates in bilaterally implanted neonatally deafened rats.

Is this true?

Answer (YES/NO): YES